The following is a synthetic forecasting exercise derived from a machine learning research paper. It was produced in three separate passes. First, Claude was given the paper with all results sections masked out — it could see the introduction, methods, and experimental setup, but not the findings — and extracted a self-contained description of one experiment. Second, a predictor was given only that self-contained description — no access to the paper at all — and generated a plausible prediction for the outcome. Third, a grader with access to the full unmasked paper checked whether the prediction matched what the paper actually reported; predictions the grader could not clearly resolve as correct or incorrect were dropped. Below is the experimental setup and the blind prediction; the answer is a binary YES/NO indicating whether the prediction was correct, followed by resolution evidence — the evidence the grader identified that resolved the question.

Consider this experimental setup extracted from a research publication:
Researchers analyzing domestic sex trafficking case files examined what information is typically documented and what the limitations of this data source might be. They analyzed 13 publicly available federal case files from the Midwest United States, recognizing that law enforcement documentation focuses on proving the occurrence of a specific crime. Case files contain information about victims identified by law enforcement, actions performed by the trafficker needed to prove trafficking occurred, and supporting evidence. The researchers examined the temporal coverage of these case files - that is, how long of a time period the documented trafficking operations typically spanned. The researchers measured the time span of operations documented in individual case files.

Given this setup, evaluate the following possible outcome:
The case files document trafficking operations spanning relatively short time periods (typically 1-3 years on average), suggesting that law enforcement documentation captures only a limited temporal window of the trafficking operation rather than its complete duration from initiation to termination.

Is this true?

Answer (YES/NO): NO